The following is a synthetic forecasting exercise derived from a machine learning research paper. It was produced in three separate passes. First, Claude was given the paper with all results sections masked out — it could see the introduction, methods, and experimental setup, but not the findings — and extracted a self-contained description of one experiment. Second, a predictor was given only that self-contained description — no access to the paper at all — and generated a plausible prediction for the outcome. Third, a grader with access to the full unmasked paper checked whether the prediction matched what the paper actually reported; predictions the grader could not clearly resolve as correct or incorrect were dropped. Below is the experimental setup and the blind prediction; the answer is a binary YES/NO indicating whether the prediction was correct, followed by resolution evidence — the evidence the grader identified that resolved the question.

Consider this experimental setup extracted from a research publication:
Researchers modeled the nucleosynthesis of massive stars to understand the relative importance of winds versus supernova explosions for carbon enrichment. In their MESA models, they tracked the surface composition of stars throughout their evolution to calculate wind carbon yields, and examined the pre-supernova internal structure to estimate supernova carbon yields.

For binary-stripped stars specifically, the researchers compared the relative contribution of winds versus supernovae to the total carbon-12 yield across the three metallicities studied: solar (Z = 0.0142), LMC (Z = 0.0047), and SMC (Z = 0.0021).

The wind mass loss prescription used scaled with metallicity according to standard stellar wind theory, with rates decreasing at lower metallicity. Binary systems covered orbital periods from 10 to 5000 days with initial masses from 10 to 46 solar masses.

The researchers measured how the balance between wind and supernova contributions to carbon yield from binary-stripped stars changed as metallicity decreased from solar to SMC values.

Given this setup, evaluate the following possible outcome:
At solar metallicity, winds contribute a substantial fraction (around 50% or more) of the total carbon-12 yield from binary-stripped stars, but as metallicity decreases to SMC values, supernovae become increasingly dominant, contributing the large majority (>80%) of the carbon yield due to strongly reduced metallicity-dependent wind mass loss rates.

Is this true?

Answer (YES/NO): NO